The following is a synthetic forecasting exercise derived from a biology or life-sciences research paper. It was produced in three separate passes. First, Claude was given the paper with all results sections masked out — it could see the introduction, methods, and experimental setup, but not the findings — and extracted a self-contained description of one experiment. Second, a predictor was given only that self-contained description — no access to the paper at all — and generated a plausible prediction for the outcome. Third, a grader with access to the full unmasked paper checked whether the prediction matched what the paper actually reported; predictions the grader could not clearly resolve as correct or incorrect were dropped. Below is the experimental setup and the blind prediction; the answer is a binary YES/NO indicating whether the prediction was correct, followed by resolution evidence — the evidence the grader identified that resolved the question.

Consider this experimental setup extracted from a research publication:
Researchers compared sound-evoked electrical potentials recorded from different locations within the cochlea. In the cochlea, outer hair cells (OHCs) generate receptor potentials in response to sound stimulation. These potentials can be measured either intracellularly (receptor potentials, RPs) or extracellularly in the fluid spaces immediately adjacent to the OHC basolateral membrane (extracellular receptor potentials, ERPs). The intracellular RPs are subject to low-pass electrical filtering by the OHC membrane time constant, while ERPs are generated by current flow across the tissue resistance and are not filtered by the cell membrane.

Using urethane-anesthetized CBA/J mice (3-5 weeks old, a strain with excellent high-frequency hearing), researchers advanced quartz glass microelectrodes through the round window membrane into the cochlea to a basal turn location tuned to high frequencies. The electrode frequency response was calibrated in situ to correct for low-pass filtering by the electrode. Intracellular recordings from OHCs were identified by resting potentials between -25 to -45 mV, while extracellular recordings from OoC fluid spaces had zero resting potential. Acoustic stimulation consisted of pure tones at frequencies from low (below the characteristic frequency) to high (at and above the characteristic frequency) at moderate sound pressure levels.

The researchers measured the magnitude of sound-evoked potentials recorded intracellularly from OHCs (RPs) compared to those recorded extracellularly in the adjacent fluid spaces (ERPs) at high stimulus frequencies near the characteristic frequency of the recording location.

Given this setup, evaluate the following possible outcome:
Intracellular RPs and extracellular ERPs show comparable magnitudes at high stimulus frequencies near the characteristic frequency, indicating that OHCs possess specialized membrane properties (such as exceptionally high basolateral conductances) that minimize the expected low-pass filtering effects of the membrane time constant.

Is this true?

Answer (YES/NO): NO